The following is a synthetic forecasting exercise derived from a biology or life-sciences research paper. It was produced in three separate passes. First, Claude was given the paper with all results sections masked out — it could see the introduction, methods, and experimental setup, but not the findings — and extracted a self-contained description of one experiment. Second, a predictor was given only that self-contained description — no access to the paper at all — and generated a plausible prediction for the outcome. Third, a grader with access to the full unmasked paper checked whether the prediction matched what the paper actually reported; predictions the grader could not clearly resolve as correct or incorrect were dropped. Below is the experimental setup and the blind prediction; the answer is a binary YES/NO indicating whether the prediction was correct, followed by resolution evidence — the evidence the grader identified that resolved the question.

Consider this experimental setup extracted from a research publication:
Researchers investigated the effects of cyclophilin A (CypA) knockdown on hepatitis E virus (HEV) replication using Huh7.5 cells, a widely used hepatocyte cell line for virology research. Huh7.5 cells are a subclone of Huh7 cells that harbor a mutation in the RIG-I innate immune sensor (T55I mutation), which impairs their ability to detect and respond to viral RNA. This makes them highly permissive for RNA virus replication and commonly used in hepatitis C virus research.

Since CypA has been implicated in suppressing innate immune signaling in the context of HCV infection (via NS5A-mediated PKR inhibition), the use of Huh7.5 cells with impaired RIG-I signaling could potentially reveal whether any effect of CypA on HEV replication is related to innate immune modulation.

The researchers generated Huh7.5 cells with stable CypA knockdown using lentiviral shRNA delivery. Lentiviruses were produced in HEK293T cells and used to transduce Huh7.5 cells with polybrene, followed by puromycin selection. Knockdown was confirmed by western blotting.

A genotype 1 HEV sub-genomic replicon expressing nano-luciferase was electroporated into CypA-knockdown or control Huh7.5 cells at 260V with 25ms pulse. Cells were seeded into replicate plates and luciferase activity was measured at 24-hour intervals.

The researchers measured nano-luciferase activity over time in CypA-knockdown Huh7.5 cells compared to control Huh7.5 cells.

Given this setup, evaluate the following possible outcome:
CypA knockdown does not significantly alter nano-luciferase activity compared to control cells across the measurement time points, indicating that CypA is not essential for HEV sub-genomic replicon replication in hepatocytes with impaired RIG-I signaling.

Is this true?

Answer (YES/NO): YES